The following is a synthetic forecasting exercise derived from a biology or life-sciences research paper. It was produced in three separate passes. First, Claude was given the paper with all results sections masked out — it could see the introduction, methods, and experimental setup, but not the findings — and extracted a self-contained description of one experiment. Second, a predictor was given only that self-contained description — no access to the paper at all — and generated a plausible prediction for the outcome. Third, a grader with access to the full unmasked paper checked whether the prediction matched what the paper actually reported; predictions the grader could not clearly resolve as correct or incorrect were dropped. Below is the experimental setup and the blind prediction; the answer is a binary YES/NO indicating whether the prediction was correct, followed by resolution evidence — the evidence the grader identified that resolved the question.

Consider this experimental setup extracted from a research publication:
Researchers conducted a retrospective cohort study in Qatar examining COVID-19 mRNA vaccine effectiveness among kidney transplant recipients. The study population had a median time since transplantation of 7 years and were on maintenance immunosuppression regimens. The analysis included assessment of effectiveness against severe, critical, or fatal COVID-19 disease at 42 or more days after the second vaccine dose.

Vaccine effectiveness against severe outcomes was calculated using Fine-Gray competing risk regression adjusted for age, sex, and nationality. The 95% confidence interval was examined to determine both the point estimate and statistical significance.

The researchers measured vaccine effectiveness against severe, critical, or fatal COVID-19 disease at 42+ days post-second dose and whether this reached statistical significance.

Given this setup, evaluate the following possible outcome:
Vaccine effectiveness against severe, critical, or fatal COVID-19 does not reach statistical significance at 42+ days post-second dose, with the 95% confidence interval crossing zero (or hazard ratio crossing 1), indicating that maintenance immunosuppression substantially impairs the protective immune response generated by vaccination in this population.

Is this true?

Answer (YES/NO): NO